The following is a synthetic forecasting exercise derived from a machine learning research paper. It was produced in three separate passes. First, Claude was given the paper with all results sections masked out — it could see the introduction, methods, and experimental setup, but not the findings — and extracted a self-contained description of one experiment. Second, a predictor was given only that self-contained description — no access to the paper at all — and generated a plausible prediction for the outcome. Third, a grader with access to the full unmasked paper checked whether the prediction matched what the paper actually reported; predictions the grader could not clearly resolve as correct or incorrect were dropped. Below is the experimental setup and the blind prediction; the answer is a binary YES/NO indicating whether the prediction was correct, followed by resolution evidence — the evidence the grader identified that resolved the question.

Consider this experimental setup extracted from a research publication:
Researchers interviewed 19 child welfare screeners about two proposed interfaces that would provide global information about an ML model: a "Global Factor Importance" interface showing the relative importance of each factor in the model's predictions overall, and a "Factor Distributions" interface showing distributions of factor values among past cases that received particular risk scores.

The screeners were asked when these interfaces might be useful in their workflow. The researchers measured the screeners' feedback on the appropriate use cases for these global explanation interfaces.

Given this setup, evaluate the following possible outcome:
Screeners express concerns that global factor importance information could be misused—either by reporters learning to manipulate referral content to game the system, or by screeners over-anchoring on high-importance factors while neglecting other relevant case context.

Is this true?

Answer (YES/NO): NO